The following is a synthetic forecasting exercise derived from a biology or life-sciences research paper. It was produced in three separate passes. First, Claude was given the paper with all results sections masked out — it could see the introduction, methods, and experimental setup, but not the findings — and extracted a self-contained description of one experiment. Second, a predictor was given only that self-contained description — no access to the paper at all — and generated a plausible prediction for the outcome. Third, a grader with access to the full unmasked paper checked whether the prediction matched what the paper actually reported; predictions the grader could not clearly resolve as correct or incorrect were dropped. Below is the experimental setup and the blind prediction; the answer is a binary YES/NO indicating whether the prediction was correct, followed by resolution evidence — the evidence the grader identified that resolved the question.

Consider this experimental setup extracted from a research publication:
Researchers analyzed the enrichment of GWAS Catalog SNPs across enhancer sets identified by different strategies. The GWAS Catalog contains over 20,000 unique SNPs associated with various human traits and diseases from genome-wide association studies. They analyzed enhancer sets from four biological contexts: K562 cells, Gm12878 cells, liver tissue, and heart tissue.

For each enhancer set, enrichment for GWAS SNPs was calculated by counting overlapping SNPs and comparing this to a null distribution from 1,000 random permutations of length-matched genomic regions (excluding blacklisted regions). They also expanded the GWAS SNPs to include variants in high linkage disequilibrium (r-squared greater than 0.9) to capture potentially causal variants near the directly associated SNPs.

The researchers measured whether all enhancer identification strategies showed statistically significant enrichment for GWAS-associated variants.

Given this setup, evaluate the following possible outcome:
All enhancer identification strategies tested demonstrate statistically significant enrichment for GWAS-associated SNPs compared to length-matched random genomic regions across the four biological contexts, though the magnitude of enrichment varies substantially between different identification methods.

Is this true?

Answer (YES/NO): NO